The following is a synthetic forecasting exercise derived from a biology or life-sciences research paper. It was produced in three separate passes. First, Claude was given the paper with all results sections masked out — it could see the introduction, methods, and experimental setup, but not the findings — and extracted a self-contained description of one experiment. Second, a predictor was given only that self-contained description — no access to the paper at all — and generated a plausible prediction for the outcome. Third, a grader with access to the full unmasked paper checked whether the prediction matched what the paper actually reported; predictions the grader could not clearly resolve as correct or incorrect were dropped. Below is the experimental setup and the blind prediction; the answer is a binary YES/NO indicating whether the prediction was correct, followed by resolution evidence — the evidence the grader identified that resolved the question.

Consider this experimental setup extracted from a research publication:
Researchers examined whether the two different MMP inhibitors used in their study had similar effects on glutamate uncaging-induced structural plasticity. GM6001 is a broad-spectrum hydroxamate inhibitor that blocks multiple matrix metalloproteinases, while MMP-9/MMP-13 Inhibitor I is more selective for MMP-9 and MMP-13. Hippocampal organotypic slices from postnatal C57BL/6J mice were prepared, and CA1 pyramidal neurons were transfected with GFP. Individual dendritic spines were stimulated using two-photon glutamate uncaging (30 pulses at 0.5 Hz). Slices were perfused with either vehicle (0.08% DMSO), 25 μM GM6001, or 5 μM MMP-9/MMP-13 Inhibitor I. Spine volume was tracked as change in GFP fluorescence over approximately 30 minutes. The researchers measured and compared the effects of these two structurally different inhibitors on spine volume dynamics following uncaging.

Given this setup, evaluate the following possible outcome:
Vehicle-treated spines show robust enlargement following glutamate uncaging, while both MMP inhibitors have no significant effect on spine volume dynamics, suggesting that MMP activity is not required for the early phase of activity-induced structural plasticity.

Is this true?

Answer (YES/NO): NO